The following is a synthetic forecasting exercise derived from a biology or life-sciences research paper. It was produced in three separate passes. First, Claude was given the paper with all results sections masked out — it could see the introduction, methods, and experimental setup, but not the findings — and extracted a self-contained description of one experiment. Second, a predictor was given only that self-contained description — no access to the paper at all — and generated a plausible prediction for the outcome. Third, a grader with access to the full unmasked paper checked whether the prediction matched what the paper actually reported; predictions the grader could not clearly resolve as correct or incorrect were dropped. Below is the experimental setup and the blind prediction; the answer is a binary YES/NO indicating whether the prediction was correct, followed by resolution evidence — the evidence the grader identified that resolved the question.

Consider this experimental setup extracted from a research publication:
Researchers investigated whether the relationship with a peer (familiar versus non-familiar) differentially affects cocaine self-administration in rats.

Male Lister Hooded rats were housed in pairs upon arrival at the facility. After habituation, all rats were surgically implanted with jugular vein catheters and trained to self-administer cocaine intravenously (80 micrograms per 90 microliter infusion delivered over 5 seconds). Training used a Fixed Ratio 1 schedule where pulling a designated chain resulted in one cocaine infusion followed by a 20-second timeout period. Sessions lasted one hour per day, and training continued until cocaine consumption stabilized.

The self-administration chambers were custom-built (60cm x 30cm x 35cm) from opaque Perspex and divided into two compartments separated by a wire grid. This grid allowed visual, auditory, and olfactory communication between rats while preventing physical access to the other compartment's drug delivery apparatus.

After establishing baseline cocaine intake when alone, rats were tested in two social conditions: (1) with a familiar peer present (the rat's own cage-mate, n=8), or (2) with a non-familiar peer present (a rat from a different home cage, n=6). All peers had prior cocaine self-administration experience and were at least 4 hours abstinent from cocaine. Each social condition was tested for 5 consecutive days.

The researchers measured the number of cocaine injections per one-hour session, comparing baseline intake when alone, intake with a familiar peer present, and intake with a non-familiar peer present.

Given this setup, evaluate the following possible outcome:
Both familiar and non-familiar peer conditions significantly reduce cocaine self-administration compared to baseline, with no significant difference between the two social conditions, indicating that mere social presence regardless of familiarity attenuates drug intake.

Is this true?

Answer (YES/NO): NO